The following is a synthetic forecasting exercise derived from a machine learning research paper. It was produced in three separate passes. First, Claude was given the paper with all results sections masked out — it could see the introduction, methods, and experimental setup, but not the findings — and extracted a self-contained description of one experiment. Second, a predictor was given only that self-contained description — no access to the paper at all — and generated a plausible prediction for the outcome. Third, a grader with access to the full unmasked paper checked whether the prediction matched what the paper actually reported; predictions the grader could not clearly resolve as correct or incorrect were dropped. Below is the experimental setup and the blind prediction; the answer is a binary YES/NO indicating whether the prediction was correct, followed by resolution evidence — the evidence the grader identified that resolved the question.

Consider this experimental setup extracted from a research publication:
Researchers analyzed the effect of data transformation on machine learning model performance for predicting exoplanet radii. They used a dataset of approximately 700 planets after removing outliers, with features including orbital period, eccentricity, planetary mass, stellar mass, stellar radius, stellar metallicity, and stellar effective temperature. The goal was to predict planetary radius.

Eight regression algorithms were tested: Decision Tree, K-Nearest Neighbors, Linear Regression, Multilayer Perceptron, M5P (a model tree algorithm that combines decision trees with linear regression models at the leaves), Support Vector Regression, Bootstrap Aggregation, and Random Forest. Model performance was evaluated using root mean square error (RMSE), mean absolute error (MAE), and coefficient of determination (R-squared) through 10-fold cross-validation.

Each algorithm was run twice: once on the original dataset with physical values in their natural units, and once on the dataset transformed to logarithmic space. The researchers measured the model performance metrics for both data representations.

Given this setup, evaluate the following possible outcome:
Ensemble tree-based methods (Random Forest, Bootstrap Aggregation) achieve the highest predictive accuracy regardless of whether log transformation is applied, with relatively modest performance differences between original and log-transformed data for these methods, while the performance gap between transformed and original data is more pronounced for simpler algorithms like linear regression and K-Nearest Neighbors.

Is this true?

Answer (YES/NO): NO